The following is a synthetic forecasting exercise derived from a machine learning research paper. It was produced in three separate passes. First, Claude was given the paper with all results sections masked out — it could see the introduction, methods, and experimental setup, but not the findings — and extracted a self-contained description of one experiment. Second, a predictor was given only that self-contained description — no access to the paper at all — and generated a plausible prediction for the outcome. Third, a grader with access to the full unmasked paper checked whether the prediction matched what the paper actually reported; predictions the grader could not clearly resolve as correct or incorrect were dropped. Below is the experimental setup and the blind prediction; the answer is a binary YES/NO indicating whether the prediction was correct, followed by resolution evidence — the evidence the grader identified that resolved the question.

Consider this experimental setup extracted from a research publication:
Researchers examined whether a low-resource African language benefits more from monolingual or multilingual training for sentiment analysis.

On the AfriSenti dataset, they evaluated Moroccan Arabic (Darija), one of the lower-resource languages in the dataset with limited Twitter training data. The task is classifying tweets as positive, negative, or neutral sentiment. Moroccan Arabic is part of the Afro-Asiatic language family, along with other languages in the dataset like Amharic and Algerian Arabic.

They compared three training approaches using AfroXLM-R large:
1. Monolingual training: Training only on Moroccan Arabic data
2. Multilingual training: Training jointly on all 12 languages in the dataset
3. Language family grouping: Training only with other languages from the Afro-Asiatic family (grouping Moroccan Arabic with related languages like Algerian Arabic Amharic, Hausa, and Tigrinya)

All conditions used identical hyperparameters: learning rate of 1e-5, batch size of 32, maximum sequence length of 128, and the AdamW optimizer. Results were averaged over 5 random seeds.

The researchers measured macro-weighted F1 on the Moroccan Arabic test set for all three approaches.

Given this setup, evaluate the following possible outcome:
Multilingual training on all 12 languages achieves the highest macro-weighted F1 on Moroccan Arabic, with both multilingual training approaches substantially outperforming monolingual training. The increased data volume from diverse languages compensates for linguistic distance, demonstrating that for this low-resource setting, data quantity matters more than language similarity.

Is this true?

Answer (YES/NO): NO